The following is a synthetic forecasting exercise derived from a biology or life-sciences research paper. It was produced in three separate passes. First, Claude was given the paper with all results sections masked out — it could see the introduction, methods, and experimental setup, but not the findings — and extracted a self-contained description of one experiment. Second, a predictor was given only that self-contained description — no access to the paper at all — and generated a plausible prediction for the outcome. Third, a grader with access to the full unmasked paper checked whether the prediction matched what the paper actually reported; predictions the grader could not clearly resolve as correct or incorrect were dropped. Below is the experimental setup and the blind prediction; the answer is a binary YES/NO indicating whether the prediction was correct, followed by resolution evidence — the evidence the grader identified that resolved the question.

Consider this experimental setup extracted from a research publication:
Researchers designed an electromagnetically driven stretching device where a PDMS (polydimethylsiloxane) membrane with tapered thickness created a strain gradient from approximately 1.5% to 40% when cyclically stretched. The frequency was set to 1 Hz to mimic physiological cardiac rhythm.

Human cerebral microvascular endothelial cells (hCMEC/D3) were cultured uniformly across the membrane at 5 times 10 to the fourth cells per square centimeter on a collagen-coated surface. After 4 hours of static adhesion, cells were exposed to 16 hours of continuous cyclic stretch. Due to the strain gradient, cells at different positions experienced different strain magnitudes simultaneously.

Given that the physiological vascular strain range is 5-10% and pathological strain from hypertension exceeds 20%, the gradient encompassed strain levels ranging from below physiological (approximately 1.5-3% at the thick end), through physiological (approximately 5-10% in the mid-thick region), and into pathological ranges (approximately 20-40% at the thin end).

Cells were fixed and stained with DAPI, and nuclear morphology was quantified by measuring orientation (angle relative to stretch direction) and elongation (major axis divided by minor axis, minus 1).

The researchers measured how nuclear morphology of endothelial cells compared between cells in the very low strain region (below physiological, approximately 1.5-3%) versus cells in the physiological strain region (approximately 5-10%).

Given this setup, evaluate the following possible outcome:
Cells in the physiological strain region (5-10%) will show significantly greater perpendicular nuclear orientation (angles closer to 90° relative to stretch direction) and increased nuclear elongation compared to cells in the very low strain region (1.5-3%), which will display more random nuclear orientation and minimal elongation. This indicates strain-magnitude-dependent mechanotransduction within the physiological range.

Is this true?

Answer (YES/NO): YES